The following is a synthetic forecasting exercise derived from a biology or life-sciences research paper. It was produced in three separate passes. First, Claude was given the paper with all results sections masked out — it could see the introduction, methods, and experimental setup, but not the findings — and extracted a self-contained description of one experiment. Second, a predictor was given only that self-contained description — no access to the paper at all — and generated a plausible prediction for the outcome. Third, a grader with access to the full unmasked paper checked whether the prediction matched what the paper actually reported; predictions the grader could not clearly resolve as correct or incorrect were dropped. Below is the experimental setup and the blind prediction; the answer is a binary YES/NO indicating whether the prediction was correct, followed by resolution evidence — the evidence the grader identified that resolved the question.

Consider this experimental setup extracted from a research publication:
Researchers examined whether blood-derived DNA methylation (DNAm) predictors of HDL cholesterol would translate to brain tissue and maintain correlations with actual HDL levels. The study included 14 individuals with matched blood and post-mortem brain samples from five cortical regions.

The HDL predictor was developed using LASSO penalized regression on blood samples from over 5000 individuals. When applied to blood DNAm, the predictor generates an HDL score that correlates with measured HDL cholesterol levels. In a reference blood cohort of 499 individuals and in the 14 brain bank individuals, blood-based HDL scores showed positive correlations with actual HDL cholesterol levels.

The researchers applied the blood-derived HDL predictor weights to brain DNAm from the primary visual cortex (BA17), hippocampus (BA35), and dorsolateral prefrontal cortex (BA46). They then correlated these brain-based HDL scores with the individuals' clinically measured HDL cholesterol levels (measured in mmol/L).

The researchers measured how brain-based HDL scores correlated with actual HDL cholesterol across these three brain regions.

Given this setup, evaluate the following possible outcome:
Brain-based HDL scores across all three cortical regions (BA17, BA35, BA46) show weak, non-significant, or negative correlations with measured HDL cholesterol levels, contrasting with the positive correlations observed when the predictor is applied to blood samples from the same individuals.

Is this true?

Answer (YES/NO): NO